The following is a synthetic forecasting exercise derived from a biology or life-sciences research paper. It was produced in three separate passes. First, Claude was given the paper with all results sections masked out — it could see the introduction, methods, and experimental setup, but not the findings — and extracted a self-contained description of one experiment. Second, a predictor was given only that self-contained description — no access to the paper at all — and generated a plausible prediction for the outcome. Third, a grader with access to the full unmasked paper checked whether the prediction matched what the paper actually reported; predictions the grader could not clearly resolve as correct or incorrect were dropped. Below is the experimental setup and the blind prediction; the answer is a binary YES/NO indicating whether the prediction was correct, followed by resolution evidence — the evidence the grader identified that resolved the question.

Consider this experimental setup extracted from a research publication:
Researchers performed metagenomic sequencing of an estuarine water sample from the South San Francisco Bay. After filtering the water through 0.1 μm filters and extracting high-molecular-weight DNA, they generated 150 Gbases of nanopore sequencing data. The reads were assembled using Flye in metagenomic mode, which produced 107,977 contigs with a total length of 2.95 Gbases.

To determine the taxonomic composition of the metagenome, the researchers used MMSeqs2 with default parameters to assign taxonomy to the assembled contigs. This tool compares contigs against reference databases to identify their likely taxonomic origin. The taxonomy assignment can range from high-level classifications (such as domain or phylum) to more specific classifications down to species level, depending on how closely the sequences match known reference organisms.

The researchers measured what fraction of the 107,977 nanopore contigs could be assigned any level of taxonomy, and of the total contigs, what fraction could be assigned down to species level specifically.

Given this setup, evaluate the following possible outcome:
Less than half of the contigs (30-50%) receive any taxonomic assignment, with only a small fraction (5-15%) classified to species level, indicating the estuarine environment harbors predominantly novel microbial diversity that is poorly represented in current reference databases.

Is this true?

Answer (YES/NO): NO